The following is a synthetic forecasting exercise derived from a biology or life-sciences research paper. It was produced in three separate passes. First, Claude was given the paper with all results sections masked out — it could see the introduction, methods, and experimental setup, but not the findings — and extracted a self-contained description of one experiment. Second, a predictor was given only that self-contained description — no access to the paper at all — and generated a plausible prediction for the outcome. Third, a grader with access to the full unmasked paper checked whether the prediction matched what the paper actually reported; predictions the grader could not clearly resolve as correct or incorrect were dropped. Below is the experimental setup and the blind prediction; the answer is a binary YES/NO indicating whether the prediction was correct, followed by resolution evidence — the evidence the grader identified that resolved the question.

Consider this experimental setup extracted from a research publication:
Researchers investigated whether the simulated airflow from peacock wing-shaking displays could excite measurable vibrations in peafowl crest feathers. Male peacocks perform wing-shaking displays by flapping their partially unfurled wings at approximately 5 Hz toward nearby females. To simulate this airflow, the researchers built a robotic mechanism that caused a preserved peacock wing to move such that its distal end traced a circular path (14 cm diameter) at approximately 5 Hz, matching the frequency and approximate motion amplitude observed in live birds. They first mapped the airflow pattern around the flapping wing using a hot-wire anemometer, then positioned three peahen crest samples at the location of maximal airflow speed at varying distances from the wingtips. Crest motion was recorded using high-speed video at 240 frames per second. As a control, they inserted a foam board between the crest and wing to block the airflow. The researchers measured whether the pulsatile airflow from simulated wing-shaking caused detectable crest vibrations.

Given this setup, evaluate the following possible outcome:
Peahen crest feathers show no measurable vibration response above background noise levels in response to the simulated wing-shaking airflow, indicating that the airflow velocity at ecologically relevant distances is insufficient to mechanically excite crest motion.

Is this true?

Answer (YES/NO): NO